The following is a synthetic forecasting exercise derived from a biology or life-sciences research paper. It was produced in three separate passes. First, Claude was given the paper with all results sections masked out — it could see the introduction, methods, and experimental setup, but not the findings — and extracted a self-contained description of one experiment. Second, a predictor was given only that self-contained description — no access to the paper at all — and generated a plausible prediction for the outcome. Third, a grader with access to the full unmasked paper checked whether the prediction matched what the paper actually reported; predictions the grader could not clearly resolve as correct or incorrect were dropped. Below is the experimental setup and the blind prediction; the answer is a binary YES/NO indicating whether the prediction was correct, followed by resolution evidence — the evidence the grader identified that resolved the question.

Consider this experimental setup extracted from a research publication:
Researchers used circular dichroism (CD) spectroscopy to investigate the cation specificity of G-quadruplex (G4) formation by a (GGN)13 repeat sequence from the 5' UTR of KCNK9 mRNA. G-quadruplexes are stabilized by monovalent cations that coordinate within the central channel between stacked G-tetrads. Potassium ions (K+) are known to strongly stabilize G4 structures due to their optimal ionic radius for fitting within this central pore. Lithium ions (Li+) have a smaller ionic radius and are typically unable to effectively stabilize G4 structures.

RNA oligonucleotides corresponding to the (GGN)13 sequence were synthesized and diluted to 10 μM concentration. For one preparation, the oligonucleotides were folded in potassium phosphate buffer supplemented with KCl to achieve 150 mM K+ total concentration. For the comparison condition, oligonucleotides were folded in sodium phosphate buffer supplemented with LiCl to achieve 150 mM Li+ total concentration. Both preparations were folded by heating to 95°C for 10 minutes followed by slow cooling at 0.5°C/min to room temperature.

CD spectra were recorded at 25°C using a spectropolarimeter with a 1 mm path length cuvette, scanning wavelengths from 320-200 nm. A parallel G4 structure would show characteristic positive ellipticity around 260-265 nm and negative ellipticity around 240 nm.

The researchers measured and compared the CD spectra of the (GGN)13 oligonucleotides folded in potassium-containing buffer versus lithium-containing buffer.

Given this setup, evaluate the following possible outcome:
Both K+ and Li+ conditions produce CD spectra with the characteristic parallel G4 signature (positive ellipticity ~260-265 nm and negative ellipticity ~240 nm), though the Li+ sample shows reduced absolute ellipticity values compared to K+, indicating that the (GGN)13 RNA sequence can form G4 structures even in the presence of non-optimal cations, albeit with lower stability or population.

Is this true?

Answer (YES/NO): NO